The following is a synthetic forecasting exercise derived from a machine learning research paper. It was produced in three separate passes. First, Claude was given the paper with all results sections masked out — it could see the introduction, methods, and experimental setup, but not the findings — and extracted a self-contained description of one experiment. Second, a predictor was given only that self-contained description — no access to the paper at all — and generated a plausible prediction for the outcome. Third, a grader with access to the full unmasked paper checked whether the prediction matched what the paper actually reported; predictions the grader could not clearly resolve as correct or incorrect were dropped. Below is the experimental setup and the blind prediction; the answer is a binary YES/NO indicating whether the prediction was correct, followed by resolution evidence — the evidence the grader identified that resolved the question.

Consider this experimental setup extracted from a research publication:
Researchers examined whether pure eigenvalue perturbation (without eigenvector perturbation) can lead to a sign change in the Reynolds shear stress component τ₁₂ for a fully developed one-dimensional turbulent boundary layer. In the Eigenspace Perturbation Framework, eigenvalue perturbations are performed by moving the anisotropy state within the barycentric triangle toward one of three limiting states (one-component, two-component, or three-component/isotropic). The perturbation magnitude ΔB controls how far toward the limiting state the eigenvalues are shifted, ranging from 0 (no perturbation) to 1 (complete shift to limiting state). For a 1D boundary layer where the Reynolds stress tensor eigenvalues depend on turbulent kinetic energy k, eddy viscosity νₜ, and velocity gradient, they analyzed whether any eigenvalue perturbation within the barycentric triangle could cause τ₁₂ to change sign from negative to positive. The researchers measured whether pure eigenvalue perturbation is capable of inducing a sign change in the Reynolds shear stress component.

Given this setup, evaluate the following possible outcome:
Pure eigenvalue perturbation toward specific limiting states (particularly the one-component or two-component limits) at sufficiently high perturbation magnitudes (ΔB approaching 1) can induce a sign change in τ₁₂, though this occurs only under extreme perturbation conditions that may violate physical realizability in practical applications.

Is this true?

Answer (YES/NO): NO